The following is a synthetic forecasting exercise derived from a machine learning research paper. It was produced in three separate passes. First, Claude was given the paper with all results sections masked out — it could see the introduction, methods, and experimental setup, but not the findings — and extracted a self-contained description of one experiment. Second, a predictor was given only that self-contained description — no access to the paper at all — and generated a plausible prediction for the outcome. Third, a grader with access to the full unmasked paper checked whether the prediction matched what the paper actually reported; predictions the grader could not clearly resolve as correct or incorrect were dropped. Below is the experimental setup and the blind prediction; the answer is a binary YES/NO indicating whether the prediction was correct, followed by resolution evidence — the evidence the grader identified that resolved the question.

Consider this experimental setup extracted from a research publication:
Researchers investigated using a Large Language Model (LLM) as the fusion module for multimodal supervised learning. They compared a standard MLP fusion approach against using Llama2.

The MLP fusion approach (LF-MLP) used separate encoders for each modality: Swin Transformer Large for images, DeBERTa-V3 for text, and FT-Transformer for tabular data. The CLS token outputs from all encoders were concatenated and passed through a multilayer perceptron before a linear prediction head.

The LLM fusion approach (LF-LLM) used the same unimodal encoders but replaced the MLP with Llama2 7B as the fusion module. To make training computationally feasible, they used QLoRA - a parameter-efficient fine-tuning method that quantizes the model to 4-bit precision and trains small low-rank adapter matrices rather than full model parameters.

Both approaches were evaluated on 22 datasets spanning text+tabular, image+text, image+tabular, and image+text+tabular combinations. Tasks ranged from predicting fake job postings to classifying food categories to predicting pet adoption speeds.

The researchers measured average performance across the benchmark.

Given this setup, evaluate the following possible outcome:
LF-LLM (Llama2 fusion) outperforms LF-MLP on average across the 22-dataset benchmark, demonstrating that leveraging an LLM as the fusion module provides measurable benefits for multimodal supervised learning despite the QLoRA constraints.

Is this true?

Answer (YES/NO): NO